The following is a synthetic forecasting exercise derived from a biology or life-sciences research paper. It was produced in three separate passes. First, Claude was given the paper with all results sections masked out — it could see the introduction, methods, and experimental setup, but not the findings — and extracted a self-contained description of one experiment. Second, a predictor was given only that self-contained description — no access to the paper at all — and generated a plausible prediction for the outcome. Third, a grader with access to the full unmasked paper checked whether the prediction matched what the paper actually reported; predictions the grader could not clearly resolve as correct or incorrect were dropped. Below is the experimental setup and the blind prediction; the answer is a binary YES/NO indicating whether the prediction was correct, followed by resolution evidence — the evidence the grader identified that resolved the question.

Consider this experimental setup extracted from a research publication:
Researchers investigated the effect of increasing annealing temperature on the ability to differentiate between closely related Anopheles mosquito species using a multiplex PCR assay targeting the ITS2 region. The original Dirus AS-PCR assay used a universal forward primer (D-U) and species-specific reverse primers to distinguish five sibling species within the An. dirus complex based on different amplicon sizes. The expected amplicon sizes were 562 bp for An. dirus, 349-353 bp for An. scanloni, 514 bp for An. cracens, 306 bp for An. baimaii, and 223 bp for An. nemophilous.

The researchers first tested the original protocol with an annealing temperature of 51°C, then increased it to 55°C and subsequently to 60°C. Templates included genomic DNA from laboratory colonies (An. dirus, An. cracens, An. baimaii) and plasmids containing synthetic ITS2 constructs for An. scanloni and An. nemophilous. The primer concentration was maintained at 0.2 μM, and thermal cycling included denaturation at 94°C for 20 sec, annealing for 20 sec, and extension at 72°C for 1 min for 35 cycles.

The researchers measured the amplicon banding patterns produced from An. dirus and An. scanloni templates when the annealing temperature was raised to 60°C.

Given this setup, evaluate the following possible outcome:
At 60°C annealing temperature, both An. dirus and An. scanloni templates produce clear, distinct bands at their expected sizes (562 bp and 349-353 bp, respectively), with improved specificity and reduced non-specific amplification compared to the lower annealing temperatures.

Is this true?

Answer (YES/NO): NO